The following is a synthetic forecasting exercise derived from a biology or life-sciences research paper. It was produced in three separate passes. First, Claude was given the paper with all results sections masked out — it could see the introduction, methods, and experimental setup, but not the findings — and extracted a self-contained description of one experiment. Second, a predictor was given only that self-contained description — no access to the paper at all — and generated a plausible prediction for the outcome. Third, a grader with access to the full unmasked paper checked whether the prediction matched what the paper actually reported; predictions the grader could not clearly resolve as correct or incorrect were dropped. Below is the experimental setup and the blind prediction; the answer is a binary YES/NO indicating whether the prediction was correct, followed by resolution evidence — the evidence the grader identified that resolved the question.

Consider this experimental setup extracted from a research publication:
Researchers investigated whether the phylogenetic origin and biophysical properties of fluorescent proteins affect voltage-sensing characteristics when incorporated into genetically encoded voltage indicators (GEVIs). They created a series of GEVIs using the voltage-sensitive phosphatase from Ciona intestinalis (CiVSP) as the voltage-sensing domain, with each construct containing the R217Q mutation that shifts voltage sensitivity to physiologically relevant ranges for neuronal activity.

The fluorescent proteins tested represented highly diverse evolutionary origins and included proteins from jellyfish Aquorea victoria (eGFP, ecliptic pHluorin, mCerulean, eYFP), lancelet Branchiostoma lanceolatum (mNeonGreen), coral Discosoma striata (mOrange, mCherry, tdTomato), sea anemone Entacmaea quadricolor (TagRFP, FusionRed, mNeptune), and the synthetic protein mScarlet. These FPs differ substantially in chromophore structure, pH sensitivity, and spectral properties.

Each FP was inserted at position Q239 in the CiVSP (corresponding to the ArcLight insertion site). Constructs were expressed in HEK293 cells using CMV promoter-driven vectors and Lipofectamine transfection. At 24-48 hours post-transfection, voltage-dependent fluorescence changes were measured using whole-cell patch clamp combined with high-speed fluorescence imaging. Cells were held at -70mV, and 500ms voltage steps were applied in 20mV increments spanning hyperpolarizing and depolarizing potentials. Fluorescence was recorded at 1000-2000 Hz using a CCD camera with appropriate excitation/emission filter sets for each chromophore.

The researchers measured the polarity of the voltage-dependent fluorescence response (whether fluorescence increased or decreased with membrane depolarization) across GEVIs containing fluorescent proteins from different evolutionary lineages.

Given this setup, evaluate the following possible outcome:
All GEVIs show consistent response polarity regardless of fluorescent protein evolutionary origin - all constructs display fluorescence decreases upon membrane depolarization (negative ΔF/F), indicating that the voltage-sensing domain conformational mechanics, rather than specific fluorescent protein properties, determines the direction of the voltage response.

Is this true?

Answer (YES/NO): NO